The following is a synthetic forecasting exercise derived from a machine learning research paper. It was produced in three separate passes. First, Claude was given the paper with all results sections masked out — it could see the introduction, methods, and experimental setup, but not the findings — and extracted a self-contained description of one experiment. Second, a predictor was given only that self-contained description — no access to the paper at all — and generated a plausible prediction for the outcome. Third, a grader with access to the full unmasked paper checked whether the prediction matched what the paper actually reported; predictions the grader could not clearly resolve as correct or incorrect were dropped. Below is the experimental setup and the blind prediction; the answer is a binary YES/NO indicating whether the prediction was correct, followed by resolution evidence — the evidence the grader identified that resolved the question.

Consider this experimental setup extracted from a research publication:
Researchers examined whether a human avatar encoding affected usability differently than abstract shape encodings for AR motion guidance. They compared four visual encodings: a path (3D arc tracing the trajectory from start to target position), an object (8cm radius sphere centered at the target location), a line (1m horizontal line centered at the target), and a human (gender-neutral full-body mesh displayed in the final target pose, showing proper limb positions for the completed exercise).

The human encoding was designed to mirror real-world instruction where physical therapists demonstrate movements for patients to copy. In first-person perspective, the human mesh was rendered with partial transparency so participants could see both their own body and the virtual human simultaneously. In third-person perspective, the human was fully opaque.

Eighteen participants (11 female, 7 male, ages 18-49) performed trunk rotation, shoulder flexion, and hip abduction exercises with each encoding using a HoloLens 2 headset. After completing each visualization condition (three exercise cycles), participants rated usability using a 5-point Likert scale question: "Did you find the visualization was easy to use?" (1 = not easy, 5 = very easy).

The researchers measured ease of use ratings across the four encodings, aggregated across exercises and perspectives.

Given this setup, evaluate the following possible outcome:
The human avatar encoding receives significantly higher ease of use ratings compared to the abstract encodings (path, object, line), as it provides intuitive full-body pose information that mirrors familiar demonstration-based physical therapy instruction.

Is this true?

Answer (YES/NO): NO